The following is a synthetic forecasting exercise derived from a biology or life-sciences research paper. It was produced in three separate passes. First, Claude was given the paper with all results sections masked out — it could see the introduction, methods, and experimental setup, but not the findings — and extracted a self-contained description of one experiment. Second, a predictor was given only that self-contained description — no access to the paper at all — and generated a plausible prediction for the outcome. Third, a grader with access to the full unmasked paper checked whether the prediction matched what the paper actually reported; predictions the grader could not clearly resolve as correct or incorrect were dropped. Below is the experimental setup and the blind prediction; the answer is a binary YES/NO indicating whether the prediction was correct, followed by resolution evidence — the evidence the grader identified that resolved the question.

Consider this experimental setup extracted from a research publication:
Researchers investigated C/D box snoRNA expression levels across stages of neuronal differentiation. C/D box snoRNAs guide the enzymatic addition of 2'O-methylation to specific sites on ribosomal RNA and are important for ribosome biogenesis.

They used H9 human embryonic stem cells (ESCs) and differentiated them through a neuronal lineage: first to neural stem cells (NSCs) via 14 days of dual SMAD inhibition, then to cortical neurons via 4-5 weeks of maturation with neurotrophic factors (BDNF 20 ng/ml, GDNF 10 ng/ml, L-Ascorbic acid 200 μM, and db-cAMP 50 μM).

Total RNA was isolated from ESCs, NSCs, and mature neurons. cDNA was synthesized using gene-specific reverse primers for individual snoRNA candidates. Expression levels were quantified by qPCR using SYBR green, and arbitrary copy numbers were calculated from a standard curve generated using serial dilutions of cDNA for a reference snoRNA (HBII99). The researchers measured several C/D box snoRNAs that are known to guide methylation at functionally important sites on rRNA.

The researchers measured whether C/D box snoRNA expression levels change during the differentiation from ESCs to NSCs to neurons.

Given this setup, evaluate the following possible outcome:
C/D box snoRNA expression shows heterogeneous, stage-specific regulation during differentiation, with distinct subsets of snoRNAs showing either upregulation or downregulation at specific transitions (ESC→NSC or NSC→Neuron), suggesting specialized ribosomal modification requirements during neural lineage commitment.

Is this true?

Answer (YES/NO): NO